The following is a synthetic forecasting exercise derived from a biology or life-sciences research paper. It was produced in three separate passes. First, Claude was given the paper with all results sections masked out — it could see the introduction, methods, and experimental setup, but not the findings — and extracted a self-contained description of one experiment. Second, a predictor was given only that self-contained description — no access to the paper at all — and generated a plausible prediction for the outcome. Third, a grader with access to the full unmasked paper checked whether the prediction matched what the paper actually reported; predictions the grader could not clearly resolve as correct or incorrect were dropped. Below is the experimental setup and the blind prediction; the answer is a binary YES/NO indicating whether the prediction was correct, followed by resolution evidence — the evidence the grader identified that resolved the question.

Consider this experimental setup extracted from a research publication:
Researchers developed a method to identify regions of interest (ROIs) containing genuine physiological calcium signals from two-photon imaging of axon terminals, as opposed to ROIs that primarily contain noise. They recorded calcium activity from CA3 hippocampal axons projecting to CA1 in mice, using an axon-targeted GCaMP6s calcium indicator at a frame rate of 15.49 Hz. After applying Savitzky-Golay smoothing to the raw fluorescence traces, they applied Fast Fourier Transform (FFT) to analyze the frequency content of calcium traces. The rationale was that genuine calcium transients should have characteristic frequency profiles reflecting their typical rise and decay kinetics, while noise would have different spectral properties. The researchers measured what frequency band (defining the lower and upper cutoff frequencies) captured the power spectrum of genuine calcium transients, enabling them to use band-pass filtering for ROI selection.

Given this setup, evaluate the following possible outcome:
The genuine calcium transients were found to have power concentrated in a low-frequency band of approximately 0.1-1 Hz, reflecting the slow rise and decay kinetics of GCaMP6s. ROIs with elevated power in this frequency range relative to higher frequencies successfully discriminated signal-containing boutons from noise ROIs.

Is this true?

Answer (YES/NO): NO